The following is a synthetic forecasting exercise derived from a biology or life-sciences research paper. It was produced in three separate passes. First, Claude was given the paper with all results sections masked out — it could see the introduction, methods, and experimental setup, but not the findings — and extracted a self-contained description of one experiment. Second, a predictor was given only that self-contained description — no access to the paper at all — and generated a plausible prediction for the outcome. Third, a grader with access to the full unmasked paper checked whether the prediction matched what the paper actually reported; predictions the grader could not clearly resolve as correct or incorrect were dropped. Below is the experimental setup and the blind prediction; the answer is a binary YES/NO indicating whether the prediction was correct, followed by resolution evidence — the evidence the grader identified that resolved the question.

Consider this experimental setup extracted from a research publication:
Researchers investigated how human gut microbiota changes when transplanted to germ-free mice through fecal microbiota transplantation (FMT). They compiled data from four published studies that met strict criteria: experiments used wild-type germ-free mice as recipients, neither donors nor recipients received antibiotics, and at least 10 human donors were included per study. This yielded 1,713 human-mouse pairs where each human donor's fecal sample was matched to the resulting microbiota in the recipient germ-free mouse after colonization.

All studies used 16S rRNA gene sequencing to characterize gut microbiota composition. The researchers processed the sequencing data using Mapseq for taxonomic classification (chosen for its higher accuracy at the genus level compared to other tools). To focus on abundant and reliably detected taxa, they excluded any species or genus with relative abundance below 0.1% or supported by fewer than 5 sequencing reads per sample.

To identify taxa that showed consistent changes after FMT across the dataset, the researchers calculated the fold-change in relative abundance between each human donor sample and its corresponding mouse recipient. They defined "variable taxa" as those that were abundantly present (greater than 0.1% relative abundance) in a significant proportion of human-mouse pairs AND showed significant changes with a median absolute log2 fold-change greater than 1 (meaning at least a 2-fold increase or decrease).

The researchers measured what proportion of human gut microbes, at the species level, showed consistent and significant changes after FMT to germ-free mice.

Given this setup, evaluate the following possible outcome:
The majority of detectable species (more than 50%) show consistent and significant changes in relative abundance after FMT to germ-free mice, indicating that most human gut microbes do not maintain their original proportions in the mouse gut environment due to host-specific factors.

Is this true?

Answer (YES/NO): NO